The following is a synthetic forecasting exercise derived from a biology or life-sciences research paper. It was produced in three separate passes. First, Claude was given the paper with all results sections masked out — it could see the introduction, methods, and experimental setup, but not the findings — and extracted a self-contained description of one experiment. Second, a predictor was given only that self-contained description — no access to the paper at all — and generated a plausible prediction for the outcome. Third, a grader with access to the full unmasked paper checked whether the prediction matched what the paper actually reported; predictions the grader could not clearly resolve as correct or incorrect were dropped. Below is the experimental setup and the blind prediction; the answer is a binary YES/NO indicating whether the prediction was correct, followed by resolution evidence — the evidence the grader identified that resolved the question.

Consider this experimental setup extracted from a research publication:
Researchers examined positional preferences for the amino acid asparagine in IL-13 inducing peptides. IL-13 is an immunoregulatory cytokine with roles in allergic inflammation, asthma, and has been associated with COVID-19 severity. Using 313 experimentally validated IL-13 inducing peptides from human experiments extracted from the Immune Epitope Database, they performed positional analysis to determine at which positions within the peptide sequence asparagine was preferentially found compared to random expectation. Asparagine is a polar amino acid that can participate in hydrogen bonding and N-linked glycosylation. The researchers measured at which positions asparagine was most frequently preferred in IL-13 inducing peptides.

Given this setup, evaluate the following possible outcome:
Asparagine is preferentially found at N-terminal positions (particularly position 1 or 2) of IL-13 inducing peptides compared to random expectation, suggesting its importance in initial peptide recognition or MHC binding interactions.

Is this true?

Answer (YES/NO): NO